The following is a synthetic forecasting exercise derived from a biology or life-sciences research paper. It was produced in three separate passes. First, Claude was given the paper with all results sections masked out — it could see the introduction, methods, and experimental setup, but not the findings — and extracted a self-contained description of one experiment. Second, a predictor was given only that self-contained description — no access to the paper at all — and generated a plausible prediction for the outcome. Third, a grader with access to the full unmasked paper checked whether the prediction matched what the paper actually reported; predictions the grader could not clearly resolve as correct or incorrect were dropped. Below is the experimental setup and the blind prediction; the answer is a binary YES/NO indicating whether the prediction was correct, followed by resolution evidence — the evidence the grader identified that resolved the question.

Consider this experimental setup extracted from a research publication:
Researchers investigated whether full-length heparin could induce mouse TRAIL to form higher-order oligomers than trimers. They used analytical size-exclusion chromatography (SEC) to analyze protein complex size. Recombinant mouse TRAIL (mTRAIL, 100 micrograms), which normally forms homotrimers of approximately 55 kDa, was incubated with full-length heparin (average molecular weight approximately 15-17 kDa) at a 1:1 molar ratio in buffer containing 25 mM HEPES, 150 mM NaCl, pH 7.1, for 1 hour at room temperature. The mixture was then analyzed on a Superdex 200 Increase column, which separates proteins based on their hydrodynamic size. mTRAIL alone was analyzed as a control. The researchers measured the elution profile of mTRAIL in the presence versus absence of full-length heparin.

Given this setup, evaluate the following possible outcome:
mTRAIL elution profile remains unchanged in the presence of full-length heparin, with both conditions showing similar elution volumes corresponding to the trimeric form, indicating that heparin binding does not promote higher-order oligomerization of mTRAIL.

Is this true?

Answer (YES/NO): NO